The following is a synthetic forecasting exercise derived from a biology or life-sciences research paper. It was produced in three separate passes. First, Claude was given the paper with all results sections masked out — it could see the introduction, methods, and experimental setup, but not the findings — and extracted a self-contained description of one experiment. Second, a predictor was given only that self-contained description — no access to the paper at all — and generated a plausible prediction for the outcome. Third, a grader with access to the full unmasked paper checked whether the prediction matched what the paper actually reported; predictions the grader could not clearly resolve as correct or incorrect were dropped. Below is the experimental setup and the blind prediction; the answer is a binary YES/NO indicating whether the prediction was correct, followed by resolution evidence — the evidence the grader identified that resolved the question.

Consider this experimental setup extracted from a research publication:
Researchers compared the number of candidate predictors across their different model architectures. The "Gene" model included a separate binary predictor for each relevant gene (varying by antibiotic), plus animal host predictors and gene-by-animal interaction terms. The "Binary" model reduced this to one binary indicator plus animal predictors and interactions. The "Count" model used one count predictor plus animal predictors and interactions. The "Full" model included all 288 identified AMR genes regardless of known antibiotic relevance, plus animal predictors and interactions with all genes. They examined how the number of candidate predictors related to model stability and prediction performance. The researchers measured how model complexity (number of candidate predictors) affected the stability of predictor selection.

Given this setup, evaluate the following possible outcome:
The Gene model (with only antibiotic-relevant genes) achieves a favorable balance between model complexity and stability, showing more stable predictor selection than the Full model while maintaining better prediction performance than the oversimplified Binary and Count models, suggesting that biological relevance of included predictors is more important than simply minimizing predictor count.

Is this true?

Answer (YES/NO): NO